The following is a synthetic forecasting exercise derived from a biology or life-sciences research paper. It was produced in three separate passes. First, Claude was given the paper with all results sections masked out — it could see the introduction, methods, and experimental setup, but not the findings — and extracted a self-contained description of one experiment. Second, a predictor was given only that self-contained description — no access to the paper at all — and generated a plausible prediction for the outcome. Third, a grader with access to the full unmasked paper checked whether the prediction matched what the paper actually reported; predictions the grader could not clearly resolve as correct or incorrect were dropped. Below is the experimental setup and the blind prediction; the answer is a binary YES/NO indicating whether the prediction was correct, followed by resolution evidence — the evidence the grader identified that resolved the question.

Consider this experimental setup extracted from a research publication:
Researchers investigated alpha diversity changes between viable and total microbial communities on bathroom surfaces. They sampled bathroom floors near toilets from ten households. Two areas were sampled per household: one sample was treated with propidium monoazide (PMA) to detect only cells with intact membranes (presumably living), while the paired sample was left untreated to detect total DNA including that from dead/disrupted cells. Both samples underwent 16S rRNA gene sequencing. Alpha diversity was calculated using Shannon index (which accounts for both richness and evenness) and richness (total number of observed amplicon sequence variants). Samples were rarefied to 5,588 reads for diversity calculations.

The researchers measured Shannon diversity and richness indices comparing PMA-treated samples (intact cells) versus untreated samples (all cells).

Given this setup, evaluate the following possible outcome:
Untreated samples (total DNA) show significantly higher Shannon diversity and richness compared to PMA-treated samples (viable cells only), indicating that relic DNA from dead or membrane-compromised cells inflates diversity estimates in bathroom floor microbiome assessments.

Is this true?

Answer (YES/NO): YES